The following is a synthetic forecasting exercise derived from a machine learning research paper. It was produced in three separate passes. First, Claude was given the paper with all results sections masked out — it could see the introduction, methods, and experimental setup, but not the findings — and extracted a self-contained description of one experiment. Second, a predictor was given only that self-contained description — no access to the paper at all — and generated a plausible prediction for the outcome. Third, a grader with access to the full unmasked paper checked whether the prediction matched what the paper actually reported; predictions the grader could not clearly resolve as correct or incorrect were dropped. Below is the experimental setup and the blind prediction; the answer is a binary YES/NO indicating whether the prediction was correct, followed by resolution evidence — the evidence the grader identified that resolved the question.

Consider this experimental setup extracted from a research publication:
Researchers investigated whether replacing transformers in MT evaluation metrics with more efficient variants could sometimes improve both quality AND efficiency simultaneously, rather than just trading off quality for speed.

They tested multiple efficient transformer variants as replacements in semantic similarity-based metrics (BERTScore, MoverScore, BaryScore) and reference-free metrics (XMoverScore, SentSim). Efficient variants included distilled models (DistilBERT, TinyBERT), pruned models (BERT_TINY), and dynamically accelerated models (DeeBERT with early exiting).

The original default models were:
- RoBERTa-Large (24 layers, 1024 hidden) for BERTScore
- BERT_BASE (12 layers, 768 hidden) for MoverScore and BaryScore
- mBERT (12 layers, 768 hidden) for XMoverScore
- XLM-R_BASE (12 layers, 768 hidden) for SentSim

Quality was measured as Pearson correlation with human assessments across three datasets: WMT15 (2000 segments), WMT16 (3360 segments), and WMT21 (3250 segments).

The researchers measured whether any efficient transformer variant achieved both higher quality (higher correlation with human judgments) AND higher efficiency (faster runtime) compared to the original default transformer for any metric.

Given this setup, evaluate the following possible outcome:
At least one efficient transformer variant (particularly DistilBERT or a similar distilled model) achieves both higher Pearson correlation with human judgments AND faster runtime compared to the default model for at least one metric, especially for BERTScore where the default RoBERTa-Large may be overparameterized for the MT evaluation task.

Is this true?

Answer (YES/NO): NO